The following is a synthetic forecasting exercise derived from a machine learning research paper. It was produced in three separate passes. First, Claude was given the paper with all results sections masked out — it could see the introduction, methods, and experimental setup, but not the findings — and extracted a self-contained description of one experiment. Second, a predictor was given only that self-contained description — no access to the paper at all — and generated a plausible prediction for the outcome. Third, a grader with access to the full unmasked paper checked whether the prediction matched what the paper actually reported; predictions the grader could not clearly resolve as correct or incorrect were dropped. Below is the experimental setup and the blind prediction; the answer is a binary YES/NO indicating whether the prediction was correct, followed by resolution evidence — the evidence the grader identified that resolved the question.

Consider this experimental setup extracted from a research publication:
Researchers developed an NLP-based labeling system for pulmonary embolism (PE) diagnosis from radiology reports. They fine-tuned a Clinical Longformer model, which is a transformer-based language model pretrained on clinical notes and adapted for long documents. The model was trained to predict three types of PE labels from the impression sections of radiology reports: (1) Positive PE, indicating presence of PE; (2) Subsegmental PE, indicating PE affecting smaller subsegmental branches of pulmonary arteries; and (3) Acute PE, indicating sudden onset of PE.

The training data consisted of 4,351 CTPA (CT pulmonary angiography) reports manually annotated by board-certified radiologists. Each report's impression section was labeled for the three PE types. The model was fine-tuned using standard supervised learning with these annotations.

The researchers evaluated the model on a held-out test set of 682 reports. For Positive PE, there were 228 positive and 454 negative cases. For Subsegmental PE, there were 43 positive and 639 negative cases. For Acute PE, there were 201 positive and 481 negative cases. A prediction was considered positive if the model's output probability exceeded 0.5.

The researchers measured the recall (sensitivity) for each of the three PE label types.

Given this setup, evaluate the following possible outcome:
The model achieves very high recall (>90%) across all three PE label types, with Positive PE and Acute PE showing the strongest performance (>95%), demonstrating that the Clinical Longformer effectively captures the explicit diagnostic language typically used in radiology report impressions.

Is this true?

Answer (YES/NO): NO